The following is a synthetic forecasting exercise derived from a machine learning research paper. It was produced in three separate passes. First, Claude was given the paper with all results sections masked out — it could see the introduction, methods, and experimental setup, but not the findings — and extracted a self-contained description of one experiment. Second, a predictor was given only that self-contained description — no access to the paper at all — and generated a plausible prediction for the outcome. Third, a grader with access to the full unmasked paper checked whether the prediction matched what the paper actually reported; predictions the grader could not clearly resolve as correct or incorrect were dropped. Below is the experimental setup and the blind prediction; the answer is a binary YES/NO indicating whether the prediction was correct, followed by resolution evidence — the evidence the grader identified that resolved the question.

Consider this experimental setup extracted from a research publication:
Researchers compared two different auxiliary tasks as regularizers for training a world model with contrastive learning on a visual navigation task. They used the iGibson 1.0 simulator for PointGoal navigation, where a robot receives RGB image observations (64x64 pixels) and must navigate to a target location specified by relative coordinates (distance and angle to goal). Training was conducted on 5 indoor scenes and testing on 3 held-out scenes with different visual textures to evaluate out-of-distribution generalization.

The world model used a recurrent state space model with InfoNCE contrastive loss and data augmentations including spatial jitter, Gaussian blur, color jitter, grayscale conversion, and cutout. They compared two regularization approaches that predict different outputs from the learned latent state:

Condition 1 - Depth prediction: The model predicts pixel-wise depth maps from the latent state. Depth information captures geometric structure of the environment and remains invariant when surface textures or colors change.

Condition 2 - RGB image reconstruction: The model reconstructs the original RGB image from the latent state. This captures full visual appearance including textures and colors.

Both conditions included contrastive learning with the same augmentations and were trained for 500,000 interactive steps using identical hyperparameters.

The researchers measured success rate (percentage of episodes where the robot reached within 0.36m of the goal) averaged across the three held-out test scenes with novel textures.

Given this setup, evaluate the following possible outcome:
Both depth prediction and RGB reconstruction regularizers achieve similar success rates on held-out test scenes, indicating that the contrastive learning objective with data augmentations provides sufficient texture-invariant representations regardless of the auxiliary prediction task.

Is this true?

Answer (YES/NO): NO